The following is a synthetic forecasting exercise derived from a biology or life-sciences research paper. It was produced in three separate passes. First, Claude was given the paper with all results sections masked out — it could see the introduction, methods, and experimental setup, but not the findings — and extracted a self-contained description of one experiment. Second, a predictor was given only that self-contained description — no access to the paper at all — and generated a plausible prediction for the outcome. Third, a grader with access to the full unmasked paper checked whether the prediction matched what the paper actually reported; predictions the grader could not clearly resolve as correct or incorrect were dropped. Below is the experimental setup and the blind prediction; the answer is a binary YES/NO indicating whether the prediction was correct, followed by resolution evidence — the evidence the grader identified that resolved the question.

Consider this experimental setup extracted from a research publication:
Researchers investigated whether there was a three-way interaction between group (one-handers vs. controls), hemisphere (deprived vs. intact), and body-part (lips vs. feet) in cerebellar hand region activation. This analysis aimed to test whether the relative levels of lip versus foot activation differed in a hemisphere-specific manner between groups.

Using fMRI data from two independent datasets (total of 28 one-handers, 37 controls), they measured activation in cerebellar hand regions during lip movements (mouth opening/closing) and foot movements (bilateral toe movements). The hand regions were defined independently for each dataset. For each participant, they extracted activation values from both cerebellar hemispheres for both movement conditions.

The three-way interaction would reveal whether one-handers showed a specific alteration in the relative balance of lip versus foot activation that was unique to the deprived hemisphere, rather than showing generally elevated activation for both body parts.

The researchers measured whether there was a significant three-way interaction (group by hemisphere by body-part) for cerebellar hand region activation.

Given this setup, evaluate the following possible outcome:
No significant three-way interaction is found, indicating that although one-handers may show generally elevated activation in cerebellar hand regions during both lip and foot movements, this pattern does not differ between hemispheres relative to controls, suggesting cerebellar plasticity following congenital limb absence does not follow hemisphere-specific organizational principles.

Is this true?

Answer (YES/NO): YES